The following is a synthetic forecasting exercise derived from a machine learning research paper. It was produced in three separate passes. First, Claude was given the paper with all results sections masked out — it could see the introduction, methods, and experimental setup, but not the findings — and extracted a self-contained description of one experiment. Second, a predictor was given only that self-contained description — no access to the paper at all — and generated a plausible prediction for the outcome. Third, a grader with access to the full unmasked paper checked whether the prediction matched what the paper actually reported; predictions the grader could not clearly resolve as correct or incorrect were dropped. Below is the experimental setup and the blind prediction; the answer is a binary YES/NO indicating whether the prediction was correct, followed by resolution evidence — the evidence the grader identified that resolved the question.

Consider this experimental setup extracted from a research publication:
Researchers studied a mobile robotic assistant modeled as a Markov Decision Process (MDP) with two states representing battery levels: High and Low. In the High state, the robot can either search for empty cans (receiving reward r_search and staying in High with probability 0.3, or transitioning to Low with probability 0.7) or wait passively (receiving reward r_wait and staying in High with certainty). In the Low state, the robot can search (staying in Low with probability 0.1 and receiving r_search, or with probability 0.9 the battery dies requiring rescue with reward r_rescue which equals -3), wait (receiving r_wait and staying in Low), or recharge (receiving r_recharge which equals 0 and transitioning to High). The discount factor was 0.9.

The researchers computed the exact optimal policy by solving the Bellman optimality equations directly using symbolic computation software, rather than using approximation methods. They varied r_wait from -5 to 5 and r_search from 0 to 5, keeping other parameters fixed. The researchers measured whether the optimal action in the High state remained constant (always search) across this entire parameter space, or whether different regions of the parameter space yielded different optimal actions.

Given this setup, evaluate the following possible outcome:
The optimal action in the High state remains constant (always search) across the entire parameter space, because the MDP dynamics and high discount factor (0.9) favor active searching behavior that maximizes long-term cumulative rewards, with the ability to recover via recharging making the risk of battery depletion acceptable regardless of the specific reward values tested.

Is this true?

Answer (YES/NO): NO